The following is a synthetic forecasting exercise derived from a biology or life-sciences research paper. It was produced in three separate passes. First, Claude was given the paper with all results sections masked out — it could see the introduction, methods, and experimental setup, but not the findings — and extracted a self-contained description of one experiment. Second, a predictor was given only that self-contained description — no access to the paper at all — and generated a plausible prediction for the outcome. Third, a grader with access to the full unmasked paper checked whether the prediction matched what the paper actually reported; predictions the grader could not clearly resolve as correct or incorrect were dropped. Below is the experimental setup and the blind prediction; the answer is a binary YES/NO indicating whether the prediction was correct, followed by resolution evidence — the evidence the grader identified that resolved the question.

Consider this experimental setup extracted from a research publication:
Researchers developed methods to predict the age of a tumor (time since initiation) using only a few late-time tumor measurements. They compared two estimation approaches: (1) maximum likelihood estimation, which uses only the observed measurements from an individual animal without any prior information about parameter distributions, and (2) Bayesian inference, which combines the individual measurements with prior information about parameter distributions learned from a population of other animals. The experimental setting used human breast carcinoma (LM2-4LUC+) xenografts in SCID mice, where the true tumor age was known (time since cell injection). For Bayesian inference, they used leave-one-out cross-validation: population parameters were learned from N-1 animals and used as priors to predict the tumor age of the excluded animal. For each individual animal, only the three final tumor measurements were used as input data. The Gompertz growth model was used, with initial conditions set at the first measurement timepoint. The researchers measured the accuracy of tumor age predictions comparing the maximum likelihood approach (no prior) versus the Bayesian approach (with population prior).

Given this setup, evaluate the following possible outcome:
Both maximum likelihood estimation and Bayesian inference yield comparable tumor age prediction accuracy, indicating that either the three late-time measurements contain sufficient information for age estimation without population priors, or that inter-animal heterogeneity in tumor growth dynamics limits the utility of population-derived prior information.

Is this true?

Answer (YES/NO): NO